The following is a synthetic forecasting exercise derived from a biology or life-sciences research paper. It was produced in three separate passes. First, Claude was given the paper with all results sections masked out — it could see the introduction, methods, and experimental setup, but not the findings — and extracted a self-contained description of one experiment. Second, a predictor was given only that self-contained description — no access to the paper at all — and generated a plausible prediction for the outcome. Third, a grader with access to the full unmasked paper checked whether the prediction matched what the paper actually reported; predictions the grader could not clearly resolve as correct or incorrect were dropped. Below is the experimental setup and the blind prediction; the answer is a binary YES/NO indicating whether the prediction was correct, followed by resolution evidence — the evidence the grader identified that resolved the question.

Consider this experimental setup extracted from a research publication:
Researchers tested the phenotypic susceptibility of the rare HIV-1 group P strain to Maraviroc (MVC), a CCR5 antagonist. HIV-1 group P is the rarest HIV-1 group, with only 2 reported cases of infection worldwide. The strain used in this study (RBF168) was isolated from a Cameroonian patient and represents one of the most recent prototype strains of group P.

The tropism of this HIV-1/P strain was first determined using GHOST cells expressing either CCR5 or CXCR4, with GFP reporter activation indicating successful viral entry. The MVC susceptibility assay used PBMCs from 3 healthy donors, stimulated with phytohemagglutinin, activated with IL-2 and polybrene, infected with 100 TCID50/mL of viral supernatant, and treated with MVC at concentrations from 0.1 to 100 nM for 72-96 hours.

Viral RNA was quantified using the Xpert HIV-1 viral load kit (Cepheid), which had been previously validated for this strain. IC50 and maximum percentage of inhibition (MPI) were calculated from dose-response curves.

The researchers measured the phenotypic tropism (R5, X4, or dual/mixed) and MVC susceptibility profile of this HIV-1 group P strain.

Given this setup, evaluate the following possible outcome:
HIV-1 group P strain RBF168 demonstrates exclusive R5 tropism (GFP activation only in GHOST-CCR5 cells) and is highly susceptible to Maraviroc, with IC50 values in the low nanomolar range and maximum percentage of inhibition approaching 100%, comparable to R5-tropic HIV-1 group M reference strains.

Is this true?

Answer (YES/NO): NO